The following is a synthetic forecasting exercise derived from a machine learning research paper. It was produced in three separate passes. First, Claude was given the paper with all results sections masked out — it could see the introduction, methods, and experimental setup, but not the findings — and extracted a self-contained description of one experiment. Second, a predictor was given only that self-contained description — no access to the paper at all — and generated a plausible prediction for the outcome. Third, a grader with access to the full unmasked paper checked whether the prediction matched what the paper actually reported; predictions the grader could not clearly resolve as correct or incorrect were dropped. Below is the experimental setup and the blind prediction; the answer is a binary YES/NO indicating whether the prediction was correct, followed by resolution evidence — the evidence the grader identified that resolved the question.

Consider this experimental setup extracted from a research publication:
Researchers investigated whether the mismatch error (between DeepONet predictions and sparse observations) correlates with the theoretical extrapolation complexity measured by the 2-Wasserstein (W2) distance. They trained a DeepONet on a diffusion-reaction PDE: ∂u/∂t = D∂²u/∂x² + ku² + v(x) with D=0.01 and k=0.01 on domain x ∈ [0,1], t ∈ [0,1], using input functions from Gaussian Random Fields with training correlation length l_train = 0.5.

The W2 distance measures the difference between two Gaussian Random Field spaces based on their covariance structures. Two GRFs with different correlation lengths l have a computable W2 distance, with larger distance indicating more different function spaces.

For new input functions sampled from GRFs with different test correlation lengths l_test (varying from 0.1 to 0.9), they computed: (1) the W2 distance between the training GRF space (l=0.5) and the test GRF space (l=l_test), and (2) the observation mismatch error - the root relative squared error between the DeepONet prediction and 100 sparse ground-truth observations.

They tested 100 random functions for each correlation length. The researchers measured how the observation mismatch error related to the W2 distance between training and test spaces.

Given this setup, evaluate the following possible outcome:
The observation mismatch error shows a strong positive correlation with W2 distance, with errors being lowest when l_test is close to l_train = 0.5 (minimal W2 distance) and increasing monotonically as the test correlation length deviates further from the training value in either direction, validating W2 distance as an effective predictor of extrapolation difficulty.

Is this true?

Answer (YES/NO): NO